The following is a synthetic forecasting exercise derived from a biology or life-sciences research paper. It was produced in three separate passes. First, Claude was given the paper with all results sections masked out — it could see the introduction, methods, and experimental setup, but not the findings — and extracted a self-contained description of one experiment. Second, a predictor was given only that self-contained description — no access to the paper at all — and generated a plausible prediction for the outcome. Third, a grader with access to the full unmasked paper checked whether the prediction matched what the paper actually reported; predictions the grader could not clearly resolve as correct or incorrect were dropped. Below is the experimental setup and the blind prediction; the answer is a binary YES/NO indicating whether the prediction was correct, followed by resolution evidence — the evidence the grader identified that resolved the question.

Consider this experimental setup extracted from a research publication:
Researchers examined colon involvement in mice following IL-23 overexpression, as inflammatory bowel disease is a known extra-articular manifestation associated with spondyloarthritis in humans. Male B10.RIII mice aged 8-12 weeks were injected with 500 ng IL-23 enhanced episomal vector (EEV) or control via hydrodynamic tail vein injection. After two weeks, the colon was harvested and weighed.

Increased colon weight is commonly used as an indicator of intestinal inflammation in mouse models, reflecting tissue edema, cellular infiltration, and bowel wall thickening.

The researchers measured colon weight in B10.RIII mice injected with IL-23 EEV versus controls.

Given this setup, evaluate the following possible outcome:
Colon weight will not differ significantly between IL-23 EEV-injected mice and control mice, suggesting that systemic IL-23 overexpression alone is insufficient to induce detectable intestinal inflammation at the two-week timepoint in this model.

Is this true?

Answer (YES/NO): NO